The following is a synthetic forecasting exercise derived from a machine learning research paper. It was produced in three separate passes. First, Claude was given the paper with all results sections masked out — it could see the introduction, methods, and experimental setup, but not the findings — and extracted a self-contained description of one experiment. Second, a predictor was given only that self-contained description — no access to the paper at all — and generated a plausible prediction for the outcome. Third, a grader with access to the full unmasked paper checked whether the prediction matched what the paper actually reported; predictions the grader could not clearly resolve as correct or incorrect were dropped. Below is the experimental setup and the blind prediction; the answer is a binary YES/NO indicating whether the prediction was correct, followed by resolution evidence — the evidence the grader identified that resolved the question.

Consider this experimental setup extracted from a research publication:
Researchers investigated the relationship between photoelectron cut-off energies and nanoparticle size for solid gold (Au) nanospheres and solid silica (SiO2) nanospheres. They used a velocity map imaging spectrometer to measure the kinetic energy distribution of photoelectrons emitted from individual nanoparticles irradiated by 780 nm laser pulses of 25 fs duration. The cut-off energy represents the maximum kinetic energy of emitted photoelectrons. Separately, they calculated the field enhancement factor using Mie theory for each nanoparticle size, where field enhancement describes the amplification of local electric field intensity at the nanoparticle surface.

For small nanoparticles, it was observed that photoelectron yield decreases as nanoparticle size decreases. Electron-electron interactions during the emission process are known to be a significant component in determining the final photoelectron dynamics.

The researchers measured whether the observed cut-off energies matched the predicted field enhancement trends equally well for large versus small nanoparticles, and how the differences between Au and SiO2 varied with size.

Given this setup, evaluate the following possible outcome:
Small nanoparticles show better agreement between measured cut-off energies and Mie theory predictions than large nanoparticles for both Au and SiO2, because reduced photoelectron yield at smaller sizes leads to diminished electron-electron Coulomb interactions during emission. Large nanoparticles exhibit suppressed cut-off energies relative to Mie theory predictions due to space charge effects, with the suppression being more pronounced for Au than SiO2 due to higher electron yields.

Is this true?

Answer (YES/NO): NO